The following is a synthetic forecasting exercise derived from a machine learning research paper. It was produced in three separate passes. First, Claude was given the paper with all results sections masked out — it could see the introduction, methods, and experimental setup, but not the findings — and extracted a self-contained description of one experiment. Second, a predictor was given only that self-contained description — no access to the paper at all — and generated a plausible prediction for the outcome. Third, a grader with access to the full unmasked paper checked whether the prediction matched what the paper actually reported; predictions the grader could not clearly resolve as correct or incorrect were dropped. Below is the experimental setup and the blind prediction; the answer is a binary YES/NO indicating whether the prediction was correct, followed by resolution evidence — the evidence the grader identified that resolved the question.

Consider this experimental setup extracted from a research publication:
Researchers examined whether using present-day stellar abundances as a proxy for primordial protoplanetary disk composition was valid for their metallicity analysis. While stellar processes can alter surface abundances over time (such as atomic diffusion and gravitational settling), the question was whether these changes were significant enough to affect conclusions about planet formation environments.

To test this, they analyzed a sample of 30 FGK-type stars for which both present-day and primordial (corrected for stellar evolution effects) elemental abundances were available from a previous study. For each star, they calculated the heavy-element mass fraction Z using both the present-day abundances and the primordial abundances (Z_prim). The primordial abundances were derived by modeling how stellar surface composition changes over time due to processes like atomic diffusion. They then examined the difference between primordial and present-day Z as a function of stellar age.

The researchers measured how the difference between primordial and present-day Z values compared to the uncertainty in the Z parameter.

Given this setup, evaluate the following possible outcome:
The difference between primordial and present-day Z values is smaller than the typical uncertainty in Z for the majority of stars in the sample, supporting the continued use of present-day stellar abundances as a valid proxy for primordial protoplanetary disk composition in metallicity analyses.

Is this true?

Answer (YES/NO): YES